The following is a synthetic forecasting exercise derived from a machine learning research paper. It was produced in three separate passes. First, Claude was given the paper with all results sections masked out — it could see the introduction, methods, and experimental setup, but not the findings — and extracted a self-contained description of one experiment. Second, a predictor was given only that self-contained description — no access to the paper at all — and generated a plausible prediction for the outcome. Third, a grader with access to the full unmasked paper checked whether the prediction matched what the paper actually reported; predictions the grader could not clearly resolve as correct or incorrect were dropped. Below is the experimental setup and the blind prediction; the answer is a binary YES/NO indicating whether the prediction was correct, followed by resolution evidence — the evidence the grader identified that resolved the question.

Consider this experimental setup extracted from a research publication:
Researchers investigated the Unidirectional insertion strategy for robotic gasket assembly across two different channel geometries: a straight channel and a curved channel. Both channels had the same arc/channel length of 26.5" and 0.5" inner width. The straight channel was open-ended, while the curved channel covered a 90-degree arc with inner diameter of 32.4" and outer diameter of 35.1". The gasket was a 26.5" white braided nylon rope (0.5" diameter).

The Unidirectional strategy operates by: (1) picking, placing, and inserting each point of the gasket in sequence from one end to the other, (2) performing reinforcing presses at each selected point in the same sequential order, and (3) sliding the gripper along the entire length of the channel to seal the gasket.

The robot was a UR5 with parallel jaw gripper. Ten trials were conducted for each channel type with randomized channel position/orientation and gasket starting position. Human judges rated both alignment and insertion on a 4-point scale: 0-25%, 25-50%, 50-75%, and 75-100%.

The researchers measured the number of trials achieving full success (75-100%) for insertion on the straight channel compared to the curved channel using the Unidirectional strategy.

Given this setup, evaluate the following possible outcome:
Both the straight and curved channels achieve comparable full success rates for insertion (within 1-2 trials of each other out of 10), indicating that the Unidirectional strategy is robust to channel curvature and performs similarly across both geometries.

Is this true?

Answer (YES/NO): YES